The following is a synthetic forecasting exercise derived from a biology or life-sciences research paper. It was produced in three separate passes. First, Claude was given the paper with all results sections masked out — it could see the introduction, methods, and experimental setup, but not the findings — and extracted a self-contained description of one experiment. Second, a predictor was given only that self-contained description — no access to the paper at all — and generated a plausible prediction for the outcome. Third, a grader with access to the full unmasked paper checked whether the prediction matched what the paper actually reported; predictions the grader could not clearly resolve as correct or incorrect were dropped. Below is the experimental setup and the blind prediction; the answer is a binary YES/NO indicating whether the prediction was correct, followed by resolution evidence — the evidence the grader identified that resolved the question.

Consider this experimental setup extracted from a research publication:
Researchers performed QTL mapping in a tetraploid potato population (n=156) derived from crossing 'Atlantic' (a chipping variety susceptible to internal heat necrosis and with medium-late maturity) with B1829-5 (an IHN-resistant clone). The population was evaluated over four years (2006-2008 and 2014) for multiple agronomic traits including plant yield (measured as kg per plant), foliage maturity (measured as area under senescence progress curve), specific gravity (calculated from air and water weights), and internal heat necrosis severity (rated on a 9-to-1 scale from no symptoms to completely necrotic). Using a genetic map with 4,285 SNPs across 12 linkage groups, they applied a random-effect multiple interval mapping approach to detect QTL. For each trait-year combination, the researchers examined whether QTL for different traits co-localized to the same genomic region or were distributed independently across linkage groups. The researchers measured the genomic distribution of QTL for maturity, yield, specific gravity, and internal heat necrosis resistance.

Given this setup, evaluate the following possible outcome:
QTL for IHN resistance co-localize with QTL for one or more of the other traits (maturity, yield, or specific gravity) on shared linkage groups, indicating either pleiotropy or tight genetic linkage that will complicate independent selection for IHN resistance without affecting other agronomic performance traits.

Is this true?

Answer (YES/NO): YES